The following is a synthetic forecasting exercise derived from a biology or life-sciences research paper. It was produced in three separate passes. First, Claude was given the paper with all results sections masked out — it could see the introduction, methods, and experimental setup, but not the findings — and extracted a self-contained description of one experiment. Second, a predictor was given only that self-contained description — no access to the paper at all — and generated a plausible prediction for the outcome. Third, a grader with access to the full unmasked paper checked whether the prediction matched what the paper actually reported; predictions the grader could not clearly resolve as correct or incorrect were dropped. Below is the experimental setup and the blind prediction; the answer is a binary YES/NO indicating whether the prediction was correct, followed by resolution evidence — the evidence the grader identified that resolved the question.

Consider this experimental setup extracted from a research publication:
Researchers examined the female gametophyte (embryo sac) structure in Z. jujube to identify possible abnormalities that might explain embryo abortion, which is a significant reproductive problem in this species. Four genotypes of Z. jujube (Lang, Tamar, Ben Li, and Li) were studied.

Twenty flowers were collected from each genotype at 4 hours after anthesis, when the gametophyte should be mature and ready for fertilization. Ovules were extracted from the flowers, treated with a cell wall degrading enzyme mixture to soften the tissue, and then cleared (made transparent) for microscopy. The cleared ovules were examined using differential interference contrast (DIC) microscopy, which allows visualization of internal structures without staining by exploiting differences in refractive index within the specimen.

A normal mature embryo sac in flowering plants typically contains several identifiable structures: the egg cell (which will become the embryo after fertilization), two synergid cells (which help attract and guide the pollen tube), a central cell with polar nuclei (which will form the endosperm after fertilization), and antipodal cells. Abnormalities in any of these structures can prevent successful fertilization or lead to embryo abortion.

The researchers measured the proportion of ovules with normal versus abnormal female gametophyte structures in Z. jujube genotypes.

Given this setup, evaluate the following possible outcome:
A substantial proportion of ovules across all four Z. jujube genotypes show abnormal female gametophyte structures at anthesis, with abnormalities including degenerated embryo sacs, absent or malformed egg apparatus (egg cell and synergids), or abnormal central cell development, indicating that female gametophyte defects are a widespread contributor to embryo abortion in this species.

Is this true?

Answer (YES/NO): NO